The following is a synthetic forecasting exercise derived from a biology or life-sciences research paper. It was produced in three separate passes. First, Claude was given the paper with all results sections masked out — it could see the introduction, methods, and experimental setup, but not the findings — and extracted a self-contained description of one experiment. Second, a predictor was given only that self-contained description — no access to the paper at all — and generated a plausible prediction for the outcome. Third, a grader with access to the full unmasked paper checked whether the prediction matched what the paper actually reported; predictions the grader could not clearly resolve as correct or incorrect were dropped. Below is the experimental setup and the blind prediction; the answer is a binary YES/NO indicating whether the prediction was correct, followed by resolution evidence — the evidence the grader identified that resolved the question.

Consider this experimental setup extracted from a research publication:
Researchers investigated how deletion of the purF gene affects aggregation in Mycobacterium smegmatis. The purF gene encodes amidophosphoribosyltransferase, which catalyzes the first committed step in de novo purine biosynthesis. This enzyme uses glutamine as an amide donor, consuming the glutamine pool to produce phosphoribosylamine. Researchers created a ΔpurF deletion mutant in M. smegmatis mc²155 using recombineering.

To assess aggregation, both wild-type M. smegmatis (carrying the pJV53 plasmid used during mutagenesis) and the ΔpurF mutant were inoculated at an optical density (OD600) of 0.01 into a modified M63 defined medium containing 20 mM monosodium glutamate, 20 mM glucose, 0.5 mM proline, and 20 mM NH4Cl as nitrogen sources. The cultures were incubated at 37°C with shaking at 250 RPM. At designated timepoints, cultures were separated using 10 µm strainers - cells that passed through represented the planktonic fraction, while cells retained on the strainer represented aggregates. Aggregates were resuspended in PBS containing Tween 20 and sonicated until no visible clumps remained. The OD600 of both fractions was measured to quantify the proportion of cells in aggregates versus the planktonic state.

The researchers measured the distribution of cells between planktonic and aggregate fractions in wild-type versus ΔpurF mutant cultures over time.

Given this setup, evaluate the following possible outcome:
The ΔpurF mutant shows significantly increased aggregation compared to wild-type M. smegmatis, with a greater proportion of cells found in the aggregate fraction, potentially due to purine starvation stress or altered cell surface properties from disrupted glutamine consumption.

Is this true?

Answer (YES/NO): NO